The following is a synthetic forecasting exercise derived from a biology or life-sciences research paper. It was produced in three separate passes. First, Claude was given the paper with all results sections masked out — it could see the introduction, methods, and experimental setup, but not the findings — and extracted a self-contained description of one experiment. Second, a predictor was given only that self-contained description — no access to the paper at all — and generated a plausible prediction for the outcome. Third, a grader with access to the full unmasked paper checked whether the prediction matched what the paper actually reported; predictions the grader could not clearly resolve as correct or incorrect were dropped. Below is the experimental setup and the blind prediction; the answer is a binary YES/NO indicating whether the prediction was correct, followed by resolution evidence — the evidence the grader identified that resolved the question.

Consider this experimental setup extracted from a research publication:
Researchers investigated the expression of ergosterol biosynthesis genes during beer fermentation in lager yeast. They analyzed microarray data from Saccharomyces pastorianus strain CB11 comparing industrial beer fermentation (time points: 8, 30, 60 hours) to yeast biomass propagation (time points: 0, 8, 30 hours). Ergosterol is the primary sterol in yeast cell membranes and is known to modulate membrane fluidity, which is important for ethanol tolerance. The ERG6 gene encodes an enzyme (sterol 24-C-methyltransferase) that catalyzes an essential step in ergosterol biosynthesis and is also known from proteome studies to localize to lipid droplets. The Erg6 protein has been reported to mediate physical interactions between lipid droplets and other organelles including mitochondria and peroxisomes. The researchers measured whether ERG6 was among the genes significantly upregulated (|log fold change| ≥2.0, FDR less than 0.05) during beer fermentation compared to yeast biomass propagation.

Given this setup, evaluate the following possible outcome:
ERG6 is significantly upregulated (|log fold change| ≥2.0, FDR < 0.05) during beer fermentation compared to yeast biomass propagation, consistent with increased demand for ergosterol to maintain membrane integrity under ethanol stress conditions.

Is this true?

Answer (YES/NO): YES